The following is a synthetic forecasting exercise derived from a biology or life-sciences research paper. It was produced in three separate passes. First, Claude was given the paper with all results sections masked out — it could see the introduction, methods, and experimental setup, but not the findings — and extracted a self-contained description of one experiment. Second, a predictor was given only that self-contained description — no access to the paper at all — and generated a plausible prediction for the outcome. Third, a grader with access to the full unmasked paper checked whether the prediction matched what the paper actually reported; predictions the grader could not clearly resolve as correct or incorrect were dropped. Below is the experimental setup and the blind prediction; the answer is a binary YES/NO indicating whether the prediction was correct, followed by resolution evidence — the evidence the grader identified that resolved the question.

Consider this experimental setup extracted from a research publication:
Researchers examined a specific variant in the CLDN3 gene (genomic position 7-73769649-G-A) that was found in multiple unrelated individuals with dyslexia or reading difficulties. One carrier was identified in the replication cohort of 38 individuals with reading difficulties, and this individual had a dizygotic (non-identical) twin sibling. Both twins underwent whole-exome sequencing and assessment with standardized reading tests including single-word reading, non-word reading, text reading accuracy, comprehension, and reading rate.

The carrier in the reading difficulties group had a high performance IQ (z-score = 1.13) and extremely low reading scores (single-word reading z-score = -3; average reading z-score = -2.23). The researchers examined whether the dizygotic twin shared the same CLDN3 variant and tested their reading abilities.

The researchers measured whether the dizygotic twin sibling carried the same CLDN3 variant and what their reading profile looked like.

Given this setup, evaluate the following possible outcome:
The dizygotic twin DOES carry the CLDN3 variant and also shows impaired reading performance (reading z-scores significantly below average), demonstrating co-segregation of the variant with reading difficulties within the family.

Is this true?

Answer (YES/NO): NO